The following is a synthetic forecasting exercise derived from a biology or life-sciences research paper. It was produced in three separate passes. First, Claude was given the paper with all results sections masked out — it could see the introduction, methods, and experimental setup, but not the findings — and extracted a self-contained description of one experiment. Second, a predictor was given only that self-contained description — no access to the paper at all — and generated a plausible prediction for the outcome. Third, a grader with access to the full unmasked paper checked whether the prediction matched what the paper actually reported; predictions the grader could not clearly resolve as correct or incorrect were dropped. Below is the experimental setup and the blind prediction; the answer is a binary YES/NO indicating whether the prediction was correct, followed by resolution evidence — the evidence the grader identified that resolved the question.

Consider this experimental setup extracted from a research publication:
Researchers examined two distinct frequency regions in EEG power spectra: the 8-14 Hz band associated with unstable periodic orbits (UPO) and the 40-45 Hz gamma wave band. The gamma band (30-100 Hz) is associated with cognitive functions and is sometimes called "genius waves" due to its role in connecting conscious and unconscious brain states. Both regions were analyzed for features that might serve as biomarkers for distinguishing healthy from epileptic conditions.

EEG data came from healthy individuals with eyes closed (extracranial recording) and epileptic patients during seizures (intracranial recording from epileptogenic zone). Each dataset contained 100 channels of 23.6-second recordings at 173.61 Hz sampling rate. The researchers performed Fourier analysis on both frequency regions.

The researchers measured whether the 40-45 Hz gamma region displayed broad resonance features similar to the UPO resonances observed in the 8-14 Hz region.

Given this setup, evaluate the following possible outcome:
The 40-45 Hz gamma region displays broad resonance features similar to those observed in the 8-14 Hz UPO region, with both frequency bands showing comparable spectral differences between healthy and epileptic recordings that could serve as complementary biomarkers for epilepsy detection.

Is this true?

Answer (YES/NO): YES